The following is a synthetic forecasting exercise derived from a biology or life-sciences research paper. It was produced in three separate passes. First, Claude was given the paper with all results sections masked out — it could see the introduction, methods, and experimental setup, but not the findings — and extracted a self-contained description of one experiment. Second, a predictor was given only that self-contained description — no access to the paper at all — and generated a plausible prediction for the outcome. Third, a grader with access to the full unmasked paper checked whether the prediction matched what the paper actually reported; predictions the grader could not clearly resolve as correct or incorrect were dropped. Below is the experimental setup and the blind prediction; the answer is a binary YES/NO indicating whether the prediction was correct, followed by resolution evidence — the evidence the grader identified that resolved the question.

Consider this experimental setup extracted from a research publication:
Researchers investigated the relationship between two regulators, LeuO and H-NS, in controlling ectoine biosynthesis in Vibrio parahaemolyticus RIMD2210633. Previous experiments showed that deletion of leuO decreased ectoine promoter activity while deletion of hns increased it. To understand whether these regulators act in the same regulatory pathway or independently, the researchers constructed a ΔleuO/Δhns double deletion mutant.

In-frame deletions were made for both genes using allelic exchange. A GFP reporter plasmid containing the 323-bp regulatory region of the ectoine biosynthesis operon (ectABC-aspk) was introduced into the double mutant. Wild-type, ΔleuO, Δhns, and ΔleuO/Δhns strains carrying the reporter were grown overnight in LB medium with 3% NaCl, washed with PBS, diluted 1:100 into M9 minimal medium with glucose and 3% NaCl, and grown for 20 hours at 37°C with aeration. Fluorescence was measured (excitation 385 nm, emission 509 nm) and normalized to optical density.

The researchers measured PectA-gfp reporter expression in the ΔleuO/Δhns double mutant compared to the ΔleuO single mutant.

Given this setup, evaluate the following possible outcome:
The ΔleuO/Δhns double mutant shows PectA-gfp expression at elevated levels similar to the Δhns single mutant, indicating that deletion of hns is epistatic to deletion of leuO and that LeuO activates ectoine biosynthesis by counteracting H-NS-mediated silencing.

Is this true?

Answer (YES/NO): NO